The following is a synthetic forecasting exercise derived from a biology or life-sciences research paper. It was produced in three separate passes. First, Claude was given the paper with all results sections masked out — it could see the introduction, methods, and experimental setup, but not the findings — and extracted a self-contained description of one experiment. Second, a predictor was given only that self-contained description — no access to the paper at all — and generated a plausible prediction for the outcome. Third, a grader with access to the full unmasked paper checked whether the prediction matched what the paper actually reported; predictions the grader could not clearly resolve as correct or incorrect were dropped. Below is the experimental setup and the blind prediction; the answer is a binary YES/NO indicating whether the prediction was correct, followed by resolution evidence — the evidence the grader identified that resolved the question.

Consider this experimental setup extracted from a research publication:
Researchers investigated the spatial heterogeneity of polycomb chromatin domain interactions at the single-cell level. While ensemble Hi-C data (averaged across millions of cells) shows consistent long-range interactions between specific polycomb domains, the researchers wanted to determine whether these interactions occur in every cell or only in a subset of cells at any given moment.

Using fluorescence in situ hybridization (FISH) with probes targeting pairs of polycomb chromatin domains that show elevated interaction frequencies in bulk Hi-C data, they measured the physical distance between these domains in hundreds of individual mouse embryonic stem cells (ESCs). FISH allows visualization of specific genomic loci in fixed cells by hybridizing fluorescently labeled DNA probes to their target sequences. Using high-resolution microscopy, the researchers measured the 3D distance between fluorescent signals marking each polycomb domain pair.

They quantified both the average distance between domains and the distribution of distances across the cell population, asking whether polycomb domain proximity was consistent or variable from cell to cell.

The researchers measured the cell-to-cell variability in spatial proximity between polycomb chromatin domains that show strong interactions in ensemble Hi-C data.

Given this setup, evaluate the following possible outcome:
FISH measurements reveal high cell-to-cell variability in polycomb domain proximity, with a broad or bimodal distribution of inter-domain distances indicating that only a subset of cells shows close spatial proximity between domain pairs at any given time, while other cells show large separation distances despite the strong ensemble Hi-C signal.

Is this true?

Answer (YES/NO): YES